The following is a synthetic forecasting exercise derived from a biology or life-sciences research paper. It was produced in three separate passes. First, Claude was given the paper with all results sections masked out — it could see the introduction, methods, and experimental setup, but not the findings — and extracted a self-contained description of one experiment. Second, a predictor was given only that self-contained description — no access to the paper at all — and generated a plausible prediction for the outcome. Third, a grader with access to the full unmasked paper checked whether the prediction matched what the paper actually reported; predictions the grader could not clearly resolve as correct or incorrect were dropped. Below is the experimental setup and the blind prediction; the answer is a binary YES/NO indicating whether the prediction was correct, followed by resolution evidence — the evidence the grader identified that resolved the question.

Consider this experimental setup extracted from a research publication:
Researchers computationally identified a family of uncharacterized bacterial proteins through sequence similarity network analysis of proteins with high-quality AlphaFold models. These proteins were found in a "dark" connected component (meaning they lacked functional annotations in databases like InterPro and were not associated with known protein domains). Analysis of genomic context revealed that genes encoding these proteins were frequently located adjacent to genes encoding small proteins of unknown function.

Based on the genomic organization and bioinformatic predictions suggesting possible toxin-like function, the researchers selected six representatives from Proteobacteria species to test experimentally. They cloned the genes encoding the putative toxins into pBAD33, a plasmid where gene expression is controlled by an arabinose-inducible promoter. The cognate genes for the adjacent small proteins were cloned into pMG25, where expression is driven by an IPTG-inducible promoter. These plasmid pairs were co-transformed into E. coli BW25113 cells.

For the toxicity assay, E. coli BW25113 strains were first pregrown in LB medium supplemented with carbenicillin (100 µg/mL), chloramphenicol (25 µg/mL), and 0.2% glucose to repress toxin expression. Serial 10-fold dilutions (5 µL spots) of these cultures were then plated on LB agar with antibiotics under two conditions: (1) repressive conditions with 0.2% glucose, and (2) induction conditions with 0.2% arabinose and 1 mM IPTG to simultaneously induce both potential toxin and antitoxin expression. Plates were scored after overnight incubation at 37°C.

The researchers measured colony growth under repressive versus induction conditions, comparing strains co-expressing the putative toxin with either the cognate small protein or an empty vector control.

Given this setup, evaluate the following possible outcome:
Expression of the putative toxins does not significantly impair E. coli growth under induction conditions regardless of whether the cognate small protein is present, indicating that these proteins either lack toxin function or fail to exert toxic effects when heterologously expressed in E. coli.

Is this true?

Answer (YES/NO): NO